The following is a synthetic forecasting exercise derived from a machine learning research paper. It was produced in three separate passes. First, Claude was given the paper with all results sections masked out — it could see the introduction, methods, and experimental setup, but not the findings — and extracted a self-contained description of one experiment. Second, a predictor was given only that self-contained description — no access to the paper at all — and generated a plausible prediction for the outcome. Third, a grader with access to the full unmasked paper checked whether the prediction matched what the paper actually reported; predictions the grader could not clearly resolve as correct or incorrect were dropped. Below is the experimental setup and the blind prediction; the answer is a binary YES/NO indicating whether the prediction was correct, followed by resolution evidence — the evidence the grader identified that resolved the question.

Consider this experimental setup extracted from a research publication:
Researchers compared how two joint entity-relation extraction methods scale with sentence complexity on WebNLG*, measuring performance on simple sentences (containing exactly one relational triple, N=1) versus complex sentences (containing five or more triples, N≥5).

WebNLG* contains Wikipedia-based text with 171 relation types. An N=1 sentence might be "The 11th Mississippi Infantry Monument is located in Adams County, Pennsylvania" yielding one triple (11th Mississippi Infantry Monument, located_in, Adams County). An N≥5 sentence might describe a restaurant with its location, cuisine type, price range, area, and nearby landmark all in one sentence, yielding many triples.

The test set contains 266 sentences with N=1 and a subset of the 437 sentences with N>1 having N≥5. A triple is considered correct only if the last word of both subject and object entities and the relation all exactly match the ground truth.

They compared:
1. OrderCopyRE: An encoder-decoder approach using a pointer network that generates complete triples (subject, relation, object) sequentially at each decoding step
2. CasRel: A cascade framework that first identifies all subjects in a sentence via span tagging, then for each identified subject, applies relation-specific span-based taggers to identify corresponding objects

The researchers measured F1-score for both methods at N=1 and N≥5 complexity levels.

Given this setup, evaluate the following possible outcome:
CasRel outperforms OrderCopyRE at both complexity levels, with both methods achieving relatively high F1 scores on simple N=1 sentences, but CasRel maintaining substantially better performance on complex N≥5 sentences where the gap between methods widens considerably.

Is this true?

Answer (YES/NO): NO